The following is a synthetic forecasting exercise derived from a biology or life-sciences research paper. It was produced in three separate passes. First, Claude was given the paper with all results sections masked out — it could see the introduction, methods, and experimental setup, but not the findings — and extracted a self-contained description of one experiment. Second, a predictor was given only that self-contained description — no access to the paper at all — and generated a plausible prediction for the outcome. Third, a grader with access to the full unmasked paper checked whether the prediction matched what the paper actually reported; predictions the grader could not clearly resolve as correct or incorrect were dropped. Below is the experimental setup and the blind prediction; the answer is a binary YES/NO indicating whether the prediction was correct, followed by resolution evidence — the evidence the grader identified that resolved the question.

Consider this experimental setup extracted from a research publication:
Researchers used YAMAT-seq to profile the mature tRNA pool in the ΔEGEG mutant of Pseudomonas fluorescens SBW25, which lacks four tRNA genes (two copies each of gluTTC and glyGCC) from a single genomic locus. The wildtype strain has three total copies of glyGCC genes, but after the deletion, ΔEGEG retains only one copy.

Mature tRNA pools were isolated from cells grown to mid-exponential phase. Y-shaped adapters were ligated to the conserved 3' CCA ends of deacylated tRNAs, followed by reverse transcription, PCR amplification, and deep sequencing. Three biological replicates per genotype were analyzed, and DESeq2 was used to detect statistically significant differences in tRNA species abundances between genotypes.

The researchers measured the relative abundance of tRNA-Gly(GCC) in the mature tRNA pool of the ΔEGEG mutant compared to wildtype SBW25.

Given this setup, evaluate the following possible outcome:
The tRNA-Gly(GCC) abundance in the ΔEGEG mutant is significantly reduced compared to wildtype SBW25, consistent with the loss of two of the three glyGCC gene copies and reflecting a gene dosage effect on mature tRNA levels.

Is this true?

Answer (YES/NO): YES